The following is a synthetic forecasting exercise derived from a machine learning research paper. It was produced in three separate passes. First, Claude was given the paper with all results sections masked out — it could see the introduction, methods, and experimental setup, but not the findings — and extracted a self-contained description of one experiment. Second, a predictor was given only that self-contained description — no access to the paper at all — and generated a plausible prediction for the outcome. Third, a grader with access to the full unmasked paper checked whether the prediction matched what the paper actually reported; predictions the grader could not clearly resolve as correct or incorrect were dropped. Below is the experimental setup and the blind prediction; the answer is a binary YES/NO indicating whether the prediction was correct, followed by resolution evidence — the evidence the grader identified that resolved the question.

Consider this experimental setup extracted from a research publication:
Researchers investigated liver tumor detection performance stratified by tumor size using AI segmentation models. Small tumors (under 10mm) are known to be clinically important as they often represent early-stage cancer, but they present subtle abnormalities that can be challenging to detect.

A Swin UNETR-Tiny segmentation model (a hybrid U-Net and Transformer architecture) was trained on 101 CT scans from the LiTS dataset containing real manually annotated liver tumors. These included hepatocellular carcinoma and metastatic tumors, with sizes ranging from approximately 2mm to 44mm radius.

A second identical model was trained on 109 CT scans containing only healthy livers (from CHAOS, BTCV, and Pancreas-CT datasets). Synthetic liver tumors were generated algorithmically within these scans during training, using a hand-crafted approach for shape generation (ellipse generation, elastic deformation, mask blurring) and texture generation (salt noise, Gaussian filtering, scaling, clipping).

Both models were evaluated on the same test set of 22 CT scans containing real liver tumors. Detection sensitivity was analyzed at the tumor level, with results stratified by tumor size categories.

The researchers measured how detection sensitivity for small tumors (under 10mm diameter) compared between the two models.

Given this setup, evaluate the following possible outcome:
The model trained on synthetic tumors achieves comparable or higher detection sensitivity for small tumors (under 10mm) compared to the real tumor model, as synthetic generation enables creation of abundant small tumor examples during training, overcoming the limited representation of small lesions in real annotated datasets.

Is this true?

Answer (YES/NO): NO